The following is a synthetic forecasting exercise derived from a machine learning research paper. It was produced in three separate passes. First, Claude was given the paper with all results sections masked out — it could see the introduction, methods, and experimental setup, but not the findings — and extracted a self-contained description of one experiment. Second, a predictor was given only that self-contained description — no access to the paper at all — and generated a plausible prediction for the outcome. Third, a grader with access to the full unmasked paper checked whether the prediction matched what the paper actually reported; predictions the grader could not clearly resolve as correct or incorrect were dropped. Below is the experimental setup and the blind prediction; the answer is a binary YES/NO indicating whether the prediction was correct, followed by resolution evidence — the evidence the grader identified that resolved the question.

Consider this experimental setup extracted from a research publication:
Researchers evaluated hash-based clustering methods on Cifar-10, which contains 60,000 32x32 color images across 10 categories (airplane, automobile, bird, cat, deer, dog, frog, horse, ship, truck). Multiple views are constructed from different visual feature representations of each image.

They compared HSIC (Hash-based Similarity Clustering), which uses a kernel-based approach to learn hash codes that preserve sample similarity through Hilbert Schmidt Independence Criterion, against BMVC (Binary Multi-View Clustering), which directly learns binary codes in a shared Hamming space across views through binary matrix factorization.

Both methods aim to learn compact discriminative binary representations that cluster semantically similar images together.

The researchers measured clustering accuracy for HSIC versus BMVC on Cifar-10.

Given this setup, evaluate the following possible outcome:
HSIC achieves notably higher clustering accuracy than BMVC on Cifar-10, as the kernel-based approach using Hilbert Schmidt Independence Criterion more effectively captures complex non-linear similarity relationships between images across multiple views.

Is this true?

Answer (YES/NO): NO